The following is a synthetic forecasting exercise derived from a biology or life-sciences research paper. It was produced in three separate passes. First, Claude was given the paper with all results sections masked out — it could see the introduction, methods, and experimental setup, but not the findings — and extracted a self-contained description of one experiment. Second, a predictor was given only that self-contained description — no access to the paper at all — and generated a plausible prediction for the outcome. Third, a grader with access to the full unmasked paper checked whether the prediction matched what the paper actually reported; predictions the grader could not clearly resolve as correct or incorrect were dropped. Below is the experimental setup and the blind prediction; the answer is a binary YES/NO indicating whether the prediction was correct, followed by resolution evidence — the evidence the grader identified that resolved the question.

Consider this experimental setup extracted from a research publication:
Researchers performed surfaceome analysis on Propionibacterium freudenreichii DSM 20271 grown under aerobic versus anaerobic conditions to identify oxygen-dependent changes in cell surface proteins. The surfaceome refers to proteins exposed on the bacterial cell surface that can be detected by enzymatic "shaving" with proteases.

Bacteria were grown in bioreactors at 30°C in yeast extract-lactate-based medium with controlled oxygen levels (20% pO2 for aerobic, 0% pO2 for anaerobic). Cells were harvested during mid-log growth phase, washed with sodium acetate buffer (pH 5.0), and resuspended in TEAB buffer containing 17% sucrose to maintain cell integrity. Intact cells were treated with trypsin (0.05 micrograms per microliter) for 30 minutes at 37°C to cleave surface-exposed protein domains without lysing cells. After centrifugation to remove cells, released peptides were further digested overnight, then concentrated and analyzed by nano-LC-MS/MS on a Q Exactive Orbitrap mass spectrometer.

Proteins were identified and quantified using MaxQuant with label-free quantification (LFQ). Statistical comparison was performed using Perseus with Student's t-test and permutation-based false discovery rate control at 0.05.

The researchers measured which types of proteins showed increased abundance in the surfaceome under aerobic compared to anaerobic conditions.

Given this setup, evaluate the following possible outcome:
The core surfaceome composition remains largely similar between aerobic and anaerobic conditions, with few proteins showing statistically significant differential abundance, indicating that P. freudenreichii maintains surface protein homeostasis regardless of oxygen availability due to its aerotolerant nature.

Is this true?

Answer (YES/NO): NO